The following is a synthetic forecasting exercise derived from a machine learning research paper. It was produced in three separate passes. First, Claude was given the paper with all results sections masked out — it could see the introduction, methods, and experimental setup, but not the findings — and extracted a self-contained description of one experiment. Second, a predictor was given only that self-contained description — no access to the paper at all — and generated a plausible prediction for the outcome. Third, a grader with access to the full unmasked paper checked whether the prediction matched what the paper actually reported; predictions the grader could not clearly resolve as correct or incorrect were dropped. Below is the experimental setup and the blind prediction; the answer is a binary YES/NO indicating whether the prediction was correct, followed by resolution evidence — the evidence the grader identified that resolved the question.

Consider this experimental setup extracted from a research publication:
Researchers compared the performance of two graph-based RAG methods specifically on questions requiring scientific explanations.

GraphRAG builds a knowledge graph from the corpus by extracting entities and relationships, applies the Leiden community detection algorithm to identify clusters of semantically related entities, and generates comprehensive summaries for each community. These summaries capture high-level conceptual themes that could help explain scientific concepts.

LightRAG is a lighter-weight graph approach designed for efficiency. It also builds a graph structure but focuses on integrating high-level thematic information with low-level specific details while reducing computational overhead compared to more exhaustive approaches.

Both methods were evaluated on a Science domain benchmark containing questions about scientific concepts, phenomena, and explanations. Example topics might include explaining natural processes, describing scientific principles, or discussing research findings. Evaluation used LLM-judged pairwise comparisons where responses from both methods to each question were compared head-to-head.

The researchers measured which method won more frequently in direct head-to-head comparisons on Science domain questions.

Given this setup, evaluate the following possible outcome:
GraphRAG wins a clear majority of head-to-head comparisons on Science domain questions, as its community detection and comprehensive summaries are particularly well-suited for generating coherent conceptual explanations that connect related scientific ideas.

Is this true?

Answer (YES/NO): NO